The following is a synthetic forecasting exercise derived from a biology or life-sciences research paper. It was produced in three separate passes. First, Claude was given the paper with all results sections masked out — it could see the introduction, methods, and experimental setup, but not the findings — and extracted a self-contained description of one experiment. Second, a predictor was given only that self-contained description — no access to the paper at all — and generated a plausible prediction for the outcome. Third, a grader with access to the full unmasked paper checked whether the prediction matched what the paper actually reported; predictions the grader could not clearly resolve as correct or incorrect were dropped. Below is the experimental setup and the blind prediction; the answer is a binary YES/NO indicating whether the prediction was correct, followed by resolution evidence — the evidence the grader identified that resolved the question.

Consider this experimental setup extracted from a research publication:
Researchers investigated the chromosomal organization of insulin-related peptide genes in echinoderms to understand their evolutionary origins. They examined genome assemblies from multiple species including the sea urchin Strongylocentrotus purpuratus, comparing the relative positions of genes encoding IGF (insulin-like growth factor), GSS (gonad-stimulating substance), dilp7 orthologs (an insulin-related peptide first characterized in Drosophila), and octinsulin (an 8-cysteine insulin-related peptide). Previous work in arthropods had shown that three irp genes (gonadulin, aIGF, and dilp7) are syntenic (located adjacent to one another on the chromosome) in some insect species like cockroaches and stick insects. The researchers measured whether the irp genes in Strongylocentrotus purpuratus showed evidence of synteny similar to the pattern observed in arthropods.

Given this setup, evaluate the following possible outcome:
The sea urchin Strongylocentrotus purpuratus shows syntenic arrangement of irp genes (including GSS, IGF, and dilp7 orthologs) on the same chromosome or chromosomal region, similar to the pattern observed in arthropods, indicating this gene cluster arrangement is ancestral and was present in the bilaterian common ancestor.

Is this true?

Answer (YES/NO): NO